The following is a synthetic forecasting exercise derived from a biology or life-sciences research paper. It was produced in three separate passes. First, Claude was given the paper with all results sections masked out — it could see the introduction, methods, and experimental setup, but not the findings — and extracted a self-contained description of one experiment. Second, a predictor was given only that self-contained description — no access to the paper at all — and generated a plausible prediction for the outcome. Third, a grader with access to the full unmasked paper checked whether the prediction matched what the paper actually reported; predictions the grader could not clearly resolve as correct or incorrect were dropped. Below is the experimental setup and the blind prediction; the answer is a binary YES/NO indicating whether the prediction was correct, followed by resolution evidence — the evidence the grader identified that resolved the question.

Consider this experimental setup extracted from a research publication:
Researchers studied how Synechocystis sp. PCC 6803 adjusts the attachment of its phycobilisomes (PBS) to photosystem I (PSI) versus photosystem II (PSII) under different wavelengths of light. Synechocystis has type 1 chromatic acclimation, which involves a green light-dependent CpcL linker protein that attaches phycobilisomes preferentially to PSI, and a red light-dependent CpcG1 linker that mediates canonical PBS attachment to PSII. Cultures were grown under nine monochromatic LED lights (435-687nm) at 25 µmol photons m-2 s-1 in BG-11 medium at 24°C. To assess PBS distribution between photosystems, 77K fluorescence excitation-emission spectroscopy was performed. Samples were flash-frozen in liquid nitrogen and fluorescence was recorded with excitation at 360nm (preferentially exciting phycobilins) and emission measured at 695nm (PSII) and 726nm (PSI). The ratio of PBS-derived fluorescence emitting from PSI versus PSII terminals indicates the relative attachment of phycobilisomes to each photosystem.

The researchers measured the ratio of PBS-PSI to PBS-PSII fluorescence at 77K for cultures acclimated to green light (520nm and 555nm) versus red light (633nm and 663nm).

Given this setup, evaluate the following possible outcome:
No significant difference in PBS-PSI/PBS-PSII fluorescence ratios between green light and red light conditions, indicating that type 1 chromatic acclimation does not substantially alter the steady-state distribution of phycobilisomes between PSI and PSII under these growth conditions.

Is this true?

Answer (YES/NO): NO